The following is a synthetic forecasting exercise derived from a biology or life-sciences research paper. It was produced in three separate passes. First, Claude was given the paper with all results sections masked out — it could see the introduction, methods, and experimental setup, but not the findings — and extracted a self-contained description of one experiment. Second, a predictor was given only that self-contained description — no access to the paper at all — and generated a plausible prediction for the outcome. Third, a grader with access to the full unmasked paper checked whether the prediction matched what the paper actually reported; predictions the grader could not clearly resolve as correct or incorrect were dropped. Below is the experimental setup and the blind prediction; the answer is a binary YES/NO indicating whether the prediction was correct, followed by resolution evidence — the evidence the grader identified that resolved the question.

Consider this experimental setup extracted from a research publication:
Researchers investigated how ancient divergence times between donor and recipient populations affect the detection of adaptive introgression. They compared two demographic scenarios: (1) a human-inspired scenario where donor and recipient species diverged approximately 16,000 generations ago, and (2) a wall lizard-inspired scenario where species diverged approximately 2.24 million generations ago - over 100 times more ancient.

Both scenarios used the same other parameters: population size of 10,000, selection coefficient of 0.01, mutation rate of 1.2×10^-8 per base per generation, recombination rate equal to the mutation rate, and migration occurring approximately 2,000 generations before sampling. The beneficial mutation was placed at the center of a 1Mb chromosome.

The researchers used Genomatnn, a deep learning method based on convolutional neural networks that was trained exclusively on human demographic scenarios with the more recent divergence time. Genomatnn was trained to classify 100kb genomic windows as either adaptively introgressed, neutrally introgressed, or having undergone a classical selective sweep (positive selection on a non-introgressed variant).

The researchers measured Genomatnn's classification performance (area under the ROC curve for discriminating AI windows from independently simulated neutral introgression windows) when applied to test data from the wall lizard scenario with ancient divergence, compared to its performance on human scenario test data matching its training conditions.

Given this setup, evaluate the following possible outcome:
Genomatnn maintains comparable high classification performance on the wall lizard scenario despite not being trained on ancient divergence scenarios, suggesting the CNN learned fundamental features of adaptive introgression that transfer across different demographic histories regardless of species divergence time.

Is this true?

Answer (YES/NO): NO